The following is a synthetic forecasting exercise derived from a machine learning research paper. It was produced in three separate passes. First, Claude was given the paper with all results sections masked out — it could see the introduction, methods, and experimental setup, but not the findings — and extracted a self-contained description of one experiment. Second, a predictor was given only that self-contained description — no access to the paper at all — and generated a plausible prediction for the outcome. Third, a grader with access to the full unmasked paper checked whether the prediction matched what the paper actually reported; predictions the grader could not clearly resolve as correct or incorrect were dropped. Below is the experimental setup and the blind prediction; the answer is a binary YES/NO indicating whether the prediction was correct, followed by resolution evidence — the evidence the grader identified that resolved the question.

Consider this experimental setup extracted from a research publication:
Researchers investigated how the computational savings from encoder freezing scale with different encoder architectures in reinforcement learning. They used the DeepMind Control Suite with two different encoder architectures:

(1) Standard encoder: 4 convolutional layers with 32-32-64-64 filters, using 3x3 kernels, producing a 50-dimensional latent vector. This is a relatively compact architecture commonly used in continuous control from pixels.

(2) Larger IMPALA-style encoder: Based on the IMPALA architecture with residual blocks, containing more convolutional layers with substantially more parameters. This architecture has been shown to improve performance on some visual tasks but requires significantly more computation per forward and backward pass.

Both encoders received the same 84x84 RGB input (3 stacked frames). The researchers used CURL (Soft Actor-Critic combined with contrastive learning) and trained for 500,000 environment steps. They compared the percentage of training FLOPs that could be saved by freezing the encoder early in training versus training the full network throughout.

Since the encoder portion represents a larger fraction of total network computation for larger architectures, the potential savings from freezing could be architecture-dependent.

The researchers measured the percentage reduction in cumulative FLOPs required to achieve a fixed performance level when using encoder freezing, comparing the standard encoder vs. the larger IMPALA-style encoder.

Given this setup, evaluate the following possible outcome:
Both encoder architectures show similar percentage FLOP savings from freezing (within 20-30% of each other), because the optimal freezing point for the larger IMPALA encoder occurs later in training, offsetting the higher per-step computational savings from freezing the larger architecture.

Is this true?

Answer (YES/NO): NO